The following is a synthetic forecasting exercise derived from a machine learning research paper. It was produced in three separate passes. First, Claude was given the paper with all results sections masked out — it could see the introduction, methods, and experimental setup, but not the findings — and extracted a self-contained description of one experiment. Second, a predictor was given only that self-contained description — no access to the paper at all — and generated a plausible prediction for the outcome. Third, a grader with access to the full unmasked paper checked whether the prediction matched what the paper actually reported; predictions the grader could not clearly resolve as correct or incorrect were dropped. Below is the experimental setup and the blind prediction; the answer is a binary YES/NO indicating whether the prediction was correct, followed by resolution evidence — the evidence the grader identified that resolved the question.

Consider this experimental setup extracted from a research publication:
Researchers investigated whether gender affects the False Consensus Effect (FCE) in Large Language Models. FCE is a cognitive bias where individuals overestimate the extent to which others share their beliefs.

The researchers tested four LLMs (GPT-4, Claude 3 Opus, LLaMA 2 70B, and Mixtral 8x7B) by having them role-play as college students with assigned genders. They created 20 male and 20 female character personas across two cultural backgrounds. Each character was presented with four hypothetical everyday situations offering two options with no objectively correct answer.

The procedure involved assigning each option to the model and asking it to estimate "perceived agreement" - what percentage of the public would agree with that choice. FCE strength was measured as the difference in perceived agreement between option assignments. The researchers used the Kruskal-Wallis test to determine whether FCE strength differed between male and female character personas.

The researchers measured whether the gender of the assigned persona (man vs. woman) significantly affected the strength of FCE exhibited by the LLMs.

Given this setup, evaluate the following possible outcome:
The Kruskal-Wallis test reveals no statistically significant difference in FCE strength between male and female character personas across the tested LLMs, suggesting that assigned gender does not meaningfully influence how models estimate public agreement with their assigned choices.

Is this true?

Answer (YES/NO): NO